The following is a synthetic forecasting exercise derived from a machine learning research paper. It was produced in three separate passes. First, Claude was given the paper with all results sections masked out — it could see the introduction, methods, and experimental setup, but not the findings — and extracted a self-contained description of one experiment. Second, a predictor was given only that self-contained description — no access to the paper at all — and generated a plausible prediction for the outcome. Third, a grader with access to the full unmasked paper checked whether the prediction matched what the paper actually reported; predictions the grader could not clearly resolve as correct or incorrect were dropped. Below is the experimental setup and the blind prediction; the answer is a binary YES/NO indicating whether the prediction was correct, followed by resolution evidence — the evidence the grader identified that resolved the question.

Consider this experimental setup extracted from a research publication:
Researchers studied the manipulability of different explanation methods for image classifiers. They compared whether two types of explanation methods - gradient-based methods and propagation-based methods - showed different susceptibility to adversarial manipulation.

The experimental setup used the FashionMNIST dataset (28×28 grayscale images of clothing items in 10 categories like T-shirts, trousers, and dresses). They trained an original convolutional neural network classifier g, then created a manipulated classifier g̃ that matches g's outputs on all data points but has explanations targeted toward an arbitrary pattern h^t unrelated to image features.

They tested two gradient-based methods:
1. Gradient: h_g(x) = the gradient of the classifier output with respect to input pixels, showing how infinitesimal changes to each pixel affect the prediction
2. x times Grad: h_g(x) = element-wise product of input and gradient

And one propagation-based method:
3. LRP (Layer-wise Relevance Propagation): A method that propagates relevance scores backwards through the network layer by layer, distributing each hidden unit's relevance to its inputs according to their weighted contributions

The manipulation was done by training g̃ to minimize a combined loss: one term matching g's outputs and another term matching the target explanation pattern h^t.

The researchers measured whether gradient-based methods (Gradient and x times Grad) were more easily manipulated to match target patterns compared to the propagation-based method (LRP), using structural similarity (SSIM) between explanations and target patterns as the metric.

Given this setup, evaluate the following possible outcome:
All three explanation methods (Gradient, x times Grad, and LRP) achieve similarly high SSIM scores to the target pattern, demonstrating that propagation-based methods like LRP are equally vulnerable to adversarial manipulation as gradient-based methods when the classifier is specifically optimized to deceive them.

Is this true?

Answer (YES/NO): YES